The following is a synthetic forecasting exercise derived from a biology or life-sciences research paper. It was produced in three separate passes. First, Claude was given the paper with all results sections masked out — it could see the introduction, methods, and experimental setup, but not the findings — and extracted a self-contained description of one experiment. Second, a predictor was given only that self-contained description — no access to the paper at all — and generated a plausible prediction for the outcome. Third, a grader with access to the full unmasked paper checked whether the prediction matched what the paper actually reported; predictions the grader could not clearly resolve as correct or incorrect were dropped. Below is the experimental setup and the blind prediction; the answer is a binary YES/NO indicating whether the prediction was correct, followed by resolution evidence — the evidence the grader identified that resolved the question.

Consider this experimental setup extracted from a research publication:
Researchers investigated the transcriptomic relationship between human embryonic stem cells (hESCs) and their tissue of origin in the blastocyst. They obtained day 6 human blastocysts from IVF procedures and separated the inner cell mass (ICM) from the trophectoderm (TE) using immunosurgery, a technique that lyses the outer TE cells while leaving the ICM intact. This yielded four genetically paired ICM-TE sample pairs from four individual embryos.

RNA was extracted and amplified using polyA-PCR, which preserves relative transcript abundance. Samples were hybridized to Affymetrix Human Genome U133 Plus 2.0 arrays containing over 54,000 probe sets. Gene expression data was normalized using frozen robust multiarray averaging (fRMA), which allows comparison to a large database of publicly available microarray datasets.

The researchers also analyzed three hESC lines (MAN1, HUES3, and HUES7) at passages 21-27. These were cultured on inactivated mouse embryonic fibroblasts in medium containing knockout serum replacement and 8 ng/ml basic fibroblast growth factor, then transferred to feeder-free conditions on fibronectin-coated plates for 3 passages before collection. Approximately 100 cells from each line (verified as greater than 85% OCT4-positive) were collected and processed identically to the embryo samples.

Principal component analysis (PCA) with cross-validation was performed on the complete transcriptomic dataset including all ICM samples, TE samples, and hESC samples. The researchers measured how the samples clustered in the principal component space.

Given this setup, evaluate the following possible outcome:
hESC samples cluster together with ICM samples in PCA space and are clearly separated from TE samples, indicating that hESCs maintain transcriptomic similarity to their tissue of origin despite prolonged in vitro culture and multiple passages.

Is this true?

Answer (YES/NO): NO